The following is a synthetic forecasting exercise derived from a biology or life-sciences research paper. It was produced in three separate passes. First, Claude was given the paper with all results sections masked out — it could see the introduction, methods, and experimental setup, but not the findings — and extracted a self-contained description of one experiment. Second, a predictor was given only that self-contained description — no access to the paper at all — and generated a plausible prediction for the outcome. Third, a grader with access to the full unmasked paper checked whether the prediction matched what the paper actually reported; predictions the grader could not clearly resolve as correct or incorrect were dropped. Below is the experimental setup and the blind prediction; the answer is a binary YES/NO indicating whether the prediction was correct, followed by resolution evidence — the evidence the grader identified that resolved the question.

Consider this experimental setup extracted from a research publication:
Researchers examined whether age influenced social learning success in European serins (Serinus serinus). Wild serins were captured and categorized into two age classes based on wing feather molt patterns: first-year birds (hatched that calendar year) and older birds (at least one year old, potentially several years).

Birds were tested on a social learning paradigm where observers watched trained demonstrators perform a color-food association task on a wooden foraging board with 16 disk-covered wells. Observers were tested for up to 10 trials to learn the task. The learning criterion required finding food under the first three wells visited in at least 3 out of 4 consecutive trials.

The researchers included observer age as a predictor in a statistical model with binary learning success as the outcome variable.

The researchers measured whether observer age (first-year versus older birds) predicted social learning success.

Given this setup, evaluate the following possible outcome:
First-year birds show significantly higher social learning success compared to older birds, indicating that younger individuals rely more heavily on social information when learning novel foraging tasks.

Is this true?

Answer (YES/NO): NO